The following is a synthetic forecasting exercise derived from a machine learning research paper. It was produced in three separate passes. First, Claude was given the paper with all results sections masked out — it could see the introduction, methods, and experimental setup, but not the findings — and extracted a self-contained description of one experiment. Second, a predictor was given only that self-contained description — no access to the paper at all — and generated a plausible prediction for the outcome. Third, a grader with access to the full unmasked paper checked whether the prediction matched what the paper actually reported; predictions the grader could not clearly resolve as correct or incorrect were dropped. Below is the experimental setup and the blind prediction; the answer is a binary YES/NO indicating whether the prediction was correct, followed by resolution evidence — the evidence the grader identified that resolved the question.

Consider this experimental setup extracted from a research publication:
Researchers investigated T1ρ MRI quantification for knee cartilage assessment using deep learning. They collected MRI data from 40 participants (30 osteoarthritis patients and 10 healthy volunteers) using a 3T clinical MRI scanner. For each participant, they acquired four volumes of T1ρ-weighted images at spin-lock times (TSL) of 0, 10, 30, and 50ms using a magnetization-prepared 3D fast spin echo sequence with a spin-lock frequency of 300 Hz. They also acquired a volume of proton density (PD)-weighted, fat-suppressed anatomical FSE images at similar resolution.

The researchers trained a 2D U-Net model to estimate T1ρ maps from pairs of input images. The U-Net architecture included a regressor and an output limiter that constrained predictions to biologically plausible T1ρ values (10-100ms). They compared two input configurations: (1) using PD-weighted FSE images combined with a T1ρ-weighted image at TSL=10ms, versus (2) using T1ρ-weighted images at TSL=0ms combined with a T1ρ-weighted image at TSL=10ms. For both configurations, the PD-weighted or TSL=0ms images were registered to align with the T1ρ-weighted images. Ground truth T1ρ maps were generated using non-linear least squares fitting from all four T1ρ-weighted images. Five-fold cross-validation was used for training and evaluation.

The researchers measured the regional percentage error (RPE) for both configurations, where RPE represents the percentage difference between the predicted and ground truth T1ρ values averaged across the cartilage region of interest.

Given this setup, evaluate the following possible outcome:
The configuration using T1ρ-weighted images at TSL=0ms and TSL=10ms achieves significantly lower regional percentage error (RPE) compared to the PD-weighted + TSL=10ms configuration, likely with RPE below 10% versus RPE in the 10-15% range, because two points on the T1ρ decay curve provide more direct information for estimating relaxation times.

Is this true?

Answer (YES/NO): NO